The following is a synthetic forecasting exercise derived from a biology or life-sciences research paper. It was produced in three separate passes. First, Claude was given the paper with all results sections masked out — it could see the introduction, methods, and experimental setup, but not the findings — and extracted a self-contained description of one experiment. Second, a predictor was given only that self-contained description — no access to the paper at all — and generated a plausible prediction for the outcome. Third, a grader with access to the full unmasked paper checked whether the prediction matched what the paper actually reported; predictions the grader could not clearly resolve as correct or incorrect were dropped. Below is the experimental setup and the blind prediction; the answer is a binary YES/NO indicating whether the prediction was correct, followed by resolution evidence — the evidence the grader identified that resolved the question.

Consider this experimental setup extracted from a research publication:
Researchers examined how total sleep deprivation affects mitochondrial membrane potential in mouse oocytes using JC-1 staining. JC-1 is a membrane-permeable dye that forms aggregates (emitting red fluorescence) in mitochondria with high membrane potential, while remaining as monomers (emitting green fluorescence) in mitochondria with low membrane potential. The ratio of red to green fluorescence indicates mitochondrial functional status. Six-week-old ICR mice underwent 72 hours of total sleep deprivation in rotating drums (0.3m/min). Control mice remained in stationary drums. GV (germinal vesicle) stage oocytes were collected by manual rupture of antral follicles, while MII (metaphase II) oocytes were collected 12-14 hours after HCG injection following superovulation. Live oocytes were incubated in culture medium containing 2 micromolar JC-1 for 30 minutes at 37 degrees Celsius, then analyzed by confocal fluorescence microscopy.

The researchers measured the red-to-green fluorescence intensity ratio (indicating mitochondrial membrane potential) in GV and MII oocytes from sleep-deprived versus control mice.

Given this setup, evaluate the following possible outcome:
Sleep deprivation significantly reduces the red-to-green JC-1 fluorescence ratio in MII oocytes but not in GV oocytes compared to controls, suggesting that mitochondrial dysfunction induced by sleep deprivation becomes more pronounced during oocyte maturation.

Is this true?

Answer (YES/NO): NO